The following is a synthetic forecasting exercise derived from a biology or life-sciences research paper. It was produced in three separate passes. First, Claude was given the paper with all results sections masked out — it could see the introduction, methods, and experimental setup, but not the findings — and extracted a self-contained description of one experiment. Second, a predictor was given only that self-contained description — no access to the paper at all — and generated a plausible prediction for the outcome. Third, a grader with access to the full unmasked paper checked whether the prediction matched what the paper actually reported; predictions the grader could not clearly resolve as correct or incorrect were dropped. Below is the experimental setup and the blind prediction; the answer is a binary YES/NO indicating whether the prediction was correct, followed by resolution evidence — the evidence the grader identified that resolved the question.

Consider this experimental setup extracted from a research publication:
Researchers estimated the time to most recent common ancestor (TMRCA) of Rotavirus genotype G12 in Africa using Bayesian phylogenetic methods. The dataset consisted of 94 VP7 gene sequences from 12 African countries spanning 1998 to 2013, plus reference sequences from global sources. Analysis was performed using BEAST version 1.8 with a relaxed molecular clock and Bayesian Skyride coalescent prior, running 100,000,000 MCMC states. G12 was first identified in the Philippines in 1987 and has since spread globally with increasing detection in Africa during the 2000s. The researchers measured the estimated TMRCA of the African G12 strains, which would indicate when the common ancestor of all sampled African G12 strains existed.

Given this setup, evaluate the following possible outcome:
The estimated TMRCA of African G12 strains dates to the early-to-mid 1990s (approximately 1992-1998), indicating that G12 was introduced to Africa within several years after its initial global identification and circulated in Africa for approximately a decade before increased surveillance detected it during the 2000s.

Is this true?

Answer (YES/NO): YES